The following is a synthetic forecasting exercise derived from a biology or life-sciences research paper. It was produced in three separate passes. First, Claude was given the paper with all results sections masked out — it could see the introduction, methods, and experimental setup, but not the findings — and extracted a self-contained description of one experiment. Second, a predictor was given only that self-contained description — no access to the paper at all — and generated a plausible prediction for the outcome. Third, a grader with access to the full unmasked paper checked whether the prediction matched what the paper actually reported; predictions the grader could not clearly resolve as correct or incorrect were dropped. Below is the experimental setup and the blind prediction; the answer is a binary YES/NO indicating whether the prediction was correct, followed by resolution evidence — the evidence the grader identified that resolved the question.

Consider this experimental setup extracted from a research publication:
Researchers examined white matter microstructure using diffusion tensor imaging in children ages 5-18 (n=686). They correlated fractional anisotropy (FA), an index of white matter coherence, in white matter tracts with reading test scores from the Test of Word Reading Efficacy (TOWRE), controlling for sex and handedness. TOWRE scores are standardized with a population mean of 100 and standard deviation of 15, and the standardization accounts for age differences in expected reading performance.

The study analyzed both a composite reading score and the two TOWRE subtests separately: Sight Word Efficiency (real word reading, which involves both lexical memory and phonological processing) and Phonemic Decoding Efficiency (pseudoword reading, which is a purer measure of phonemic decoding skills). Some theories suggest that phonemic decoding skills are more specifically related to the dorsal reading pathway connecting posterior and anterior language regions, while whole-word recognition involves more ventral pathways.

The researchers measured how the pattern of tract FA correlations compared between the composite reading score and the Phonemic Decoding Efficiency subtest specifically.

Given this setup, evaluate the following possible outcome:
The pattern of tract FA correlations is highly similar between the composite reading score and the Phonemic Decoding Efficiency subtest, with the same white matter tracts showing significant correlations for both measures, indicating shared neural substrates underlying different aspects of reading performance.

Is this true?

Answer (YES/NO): NO